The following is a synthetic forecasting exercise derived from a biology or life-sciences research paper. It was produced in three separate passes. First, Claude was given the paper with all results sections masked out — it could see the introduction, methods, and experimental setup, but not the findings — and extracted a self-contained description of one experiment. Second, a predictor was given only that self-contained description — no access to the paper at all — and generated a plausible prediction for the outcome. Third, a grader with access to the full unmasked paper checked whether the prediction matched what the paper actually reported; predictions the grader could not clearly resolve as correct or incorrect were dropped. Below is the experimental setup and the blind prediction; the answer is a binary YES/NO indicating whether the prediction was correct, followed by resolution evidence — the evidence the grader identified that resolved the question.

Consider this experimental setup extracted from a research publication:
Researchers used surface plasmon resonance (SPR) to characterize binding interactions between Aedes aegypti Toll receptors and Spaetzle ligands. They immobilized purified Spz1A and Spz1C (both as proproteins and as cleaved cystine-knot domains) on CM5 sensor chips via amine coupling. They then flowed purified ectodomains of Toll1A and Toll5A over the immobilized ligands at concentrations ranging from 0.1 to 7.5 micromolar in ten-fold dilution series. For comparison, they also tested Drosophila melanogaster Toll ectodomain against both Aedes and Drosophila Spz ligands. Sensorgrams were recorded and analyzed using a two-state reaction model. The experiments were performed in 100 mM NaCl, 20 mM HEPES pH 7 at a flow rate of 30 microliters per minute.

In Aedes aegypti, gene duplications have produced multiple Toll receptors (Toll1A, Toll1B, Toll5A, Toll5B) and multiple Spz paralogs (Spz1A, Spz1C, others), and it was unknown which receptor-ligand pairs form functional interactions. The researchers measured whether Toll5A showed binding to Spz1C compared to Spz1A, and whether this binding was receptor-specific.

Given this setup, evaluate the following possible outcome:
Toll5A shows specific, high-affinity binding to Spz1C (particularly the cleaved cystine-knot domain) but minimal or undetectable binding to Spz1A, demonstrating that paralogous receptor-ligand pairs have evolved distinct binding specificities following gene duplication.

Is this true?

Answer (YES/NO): NO